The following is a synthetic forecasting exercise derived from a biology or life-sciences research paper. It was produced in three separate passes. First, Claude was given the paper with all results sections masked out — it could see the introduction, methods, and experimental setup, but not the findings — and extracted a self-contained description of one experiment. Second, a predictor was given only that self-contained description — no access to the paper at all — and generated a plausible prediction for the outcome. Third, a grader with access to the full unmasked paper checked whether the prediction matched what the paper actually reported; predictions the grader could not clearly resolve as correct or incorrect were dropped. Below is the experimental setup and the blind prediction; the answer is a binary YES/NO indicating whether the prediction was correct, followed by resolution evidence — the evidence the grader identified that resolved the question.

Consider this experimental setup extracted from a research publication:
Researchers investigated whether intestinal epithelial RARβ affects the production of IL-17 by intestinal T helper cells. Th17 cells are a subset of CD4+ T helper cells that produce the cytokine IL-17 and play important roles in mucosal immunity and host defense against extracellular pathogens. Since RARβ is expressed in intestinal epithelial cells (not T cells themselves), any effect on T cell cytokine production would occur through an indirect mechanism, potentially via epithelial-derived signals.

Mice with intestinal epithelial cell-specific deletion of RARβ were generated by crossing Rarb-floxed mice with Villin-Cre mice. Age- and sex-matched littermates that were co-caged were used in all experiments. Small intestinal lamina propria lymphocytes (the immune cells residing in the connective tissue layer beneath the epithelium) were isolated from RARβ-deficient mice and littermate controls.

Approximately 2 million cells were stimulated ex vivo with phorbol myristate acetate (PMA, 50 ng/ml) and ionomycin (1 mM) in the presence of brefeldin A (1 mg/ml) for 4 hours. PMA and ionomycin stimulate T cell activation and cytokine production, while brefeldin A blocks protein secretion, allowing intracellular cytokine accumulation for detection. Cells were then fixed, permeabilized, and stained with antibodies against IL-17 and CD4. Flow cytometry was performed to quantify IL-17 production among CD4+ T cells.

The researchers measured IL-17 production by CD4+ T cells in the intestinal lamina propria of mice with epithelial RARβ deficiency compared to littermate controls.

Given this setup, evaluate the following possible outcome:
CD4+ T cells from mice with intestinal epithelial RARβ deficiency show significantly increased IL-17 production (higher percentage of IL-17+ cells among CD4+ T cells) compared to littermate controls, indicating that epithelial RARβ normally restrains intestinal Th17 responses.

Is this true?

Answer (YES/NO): NO